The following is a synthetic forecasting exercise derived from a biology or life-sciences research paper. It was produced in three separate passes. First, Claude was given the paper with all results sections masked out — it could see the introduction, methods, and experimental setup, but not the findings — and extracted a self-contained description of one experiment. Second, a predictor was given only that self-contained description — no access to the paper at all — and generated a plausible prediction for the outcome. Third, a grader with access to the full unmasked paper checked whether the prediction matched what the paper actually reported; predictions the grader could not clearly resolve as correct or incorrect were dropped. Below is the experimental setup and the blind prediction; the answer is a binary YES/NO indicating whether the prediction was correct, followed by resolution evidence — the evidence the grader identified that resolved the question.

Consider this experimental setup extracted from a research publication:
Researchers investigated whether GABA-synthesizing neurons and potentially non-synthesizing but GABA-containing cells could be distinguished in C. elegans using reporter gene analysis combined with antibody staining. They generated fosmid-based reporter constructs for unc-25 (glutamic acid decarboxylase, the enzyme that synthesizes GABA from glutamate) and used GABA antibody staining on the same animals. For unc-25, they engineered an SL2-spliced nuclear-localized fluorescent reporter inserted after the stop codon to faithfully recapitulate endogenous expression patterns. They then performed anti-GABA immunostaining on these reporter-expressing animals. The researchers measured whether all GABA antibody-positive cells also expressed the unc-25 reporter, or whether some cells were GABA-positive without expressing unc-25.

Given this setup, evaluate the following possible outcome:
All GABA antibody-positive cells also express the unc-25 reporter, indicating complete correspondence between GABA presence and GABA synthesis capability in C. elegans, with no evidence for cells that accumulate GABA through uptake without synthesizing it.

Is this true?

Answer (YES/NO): NO